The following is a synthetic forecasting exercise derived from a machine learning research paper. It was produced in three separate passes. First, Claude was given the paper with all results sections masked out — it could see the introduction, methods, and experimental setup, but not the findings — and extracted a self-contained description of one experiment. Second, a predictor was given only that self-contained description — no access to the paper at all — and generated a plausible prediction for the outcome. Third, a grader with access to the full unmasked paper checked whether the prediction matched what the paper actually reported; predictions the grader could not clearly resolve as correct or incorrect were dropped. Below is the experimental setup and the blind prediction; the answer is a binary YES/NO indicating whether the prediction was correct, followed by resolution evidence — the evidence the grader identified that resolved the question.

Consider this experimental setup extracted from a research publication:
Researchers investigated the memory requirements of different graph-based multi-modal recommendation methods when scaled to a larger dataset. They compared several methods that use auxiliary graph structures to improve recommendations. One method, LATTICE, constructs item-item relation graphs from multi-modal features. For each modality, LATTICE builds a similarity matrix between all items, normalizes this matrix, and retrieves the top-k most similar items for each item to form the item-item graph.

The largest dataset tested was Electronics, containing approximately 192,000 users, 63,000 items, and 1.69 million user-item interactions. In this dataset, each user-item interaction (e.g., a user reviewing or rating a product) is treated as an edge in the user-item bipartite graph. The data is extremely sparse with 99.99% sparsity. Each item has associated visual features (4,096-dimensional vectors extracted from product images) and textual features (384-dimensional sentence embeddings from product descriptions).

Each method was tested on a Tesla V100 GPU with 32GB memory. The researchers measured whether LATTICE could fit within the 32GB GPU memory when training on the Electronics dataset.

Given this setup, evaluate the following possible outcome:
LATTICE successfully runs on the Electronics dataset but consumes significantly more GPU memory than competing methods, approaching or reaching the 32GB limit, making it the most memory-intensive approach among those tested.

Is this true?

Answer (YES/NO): NO